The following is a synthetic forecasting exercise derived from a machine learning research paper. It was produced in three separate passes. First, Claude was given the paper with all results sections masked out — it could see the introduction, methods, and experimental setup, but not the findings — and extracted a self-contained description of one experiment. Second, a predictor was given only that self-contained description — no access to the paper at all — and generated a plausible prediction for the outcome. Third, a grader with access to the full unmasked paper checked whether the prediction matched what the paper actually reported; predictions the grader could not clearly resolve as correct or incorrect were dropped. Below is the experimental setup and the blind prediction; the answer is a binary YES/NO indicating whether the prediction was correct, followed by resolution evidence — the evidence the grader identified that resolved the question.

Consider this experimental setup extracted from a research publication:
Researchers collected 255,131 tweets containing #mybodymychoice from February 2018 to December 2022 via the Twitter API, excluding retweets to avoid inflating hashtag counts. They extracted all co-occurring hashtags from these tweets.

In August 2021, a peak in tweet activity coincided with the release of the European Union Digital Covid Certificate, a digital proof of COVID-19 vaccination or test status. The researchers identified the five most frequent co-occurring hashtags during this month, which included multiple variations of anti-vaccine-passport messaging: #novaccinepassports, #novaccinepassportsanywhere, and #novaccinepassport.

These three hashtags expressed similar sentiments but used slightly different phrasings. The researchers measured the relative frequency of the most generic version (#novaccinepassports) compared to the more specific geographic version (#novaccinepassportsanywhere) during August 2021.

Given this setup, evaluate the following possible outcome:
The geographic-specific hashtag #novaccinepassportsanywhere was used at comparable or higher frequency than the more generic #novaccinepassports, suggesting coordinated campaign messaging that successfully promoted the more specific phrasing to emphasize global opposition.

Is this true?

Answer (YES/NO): NO